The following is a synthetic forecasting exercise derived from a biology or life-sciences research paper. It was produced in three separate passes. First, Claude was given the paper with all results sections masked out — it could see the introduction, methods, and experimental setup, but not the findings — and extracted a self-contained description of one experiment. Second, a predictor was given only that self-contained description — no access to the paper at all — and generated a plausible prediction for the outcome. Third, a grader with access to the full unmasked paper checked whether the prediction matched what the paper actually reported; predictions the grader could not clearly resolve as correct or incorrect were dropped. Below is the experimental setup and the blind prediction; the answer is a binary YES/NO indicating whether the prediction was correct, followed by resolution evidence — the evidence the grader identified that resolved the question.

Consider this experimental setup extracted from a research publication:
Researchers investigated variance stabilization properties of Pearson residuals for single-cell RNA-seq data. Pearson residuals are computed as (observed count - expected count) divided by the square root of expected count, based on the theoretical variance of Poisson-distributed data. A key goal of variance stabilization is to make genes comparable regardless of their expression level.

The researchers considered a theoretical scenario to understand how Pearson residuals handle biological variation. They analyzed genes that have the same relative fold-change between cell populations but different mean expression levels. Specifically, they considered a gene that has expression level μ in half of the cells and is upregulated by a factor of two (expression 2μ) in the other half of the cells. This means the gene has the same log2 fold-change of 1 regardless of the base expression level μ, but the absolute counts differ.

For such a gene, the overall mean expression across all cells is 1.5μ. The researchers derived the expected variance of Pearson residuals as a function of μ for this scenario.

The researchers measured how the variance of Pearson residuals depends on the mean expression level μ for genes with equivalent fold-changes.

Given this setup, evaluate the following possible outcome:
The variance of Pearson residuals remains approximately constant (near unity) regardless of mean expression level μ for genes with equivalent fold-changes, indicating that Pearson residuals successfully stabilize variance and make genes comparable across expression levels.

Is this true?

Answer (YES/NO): NO